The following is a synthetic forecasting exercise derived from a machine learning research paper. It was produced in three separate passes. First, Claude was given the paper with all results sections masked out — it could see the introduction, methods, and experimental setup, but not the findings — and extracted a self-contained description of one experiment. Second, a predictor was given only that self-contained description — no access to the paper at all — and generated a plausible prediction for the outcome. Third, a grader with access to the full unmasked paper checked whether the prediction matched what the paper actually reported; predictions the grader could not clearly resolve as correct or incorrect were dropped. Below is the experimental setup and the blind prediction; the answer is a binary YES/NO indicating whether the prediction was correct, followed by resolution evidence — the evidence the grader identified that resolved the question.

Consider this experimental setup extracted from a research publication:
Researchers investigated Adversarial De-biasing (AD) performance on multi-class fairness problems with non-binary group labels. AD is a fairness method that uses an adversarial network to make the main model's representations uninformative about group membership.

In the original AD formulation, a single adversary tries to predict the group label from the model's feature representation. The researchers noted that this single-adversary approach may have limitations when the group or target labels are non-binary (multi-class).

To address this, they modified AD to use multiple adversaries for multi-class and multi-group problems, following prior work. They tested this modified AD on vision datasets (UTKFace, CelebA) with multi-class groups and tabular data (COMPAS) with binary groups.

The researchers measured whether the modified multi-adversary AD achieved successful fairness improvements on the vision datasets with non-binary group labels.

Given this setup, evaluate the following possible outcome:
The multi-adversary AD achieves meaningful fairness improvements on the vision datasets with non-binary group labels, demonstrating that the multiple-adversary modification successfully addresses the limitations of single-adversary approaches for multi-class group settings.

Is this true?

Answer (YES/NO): NO